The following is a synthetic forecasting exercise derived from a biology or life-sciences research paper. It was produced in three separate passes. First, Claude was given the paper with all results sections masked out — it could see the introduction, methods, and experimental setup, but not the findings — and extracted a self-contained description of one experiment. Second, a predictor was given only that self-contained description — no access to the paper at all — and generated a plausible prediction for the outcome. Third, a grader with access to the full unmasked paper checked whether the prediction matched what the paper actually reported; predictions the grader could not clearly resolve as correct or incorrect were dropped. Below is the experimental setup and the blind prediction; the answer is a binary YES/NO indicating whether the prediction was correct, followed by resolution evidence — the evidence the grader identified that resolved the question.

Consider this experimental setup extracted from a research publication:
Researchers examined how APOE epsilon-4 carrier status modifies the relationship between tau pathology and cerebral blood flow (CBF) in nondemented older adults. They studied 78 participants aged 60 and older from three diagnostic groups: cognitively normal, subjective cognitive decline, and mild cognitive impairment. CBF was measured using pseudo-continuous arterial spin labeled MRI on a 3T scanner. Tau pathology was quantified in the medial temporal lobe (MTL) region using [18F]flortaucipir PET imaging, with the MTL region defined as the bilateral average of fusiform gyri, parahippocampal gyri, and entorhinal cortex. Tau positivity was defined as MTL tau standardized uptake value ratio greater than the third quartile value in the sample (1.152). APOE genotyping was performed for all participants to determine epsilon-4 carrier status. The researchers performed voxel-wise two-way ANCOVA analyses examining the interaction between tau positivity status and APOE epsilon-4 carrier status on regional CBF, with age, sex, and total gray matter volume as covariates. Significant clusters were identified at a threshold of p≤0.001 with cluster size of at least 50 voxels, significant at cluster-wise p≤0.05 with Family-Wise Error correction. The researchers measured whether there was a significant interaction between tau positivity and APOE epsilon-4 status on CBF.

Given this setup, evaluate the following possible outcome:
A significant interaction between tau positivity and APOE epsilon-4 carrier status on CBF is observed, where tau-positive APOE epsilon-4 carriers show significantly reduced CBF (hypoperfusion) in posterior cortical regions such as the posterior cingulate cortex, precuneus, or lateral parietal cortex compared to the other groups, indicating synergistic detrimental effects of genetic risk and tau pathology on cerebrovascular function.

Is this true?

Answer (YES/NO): NO